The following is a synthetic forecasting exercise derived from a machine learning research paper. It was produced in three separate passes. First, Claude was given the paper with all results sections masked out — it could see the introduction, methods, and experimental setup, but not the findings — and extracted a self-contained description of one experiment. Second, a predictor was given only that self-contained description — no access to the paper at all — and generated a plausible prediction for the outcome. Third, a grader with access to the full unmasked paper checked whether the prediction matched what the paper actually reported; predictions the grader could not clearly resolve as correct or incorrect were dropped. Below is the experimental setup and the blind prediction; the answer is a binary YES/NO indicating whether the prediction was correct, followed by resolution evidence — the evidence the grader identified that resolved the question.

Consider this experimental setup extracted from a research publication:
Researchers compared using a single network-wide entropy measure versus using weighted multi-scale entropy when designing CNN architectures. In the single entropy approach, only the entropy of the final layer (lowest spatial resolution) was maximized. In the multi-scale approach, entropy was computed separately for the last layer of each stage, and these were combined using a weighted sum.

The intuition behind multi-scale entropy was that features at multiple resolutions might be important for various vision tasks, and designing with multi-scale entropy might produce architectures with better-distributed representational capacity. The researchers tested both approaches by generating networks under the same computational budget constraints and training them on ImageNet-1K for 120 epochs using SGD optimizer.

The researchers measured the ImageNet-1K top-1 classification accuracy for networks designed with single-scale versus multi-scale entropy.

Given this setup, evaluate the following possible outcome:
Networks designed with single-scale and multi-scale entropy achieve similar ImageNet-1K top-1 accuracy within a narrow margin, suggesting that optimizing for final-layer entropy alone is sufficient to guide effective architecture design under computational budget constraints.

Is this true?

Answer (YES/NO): NO